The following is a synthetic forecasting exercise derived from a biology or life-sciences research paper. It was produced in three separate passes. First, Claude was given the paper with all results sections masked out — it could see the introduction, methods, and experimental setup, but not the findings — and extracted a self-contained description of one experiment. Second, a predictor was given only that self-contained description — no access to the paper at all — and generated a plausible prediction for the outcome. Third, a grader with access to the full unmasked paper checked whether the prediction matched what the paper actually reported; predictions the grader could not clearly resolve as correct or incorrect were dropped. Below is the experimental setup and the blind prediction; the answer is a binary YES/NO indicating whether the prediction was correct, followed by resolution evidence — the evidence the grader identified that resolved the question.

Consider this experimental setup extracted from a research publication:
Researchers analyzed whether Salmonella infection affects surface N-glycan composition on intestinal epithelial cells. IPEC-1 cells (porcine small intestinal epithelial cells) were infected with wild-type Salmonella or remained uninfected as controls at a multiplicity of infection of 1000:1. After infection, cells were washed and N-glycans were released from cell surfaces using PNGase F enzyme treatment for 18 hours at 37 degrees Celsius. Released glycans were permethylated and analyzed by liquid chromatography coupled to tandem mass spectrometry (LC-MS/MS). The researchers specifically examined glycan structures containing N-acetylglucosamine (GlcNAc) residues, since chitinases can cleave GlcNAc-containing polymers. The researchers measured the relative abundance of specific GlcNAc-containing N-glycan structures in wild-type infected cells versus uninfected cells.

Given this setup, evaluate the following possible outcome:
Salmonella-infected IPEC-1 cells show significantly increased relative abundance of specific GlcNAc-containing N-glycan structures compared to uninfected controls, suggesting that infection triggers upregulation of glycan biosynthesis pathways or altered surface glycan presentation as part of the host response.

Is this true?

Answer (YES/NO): YES